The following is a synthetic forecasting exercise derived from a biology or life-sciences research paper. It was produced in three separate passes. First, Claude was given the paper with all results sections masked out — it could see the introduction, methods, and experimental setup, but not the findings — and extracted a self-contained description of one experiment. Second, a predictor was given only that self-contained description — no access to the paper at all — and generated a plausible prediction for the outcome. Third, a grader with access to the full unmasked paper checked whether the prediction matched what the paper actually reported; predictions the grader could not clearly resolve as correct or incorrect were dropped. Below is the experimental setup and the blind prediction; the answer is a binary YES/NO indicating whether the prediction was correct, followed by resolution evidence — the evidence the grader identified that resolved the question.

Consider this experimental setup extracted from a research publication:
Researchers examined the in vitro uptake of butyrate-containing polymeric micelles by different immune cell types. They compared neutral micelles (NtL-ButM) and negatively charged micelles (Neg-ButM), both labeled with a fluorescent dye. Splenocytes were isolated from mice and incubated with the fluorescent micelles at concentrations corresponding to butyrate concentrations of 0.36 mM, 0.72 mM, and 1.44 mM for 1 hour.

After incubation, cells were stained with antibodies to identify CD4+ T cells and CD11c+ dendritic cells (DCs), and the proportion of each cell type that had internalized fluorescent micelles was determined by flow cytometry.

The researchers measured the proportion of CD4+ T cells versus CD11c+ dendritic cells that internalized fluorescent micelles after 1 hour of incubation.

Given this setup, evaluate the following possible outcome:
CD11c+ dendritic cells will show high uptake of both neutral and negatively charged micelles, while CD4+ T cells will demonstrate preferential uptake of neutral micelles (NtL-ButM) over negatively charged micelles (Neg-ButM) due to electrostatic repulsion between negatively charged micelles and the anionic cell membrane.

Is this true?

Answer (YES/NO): NO